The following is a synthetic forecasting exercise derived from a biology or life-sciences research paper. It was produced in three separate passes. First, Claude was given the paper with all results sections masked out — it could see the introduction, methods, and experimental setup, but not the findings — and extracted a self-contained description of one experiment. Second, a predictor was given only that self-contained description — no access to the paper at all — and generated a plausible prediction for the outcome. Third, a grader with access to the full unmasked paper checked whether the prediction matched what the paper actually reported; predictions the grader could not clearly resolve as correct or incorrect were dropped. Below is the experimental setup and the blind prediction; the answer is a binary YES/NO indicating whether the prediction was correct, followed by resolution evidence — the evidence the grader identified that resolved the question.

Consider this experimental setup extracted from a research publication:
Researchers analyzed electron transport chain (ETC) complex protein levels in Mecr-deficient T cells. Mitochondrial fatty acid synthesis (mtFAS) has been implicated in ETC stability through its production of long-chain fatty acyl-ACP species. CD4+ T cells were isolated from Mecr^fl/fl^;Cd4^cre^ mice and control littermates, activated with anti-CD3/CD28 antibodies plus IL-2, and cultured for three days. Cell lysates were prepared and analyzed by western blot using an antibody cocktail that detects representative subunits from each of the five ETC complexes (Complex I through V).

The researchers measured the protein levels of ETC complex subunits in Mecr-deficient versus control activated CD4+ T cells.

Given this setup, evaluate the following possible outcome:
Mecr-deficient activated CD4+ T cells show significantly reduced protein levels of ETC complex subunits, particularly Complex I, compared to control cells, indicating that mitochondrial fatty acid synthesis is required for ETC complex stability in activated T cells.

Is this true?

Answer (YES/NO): YES